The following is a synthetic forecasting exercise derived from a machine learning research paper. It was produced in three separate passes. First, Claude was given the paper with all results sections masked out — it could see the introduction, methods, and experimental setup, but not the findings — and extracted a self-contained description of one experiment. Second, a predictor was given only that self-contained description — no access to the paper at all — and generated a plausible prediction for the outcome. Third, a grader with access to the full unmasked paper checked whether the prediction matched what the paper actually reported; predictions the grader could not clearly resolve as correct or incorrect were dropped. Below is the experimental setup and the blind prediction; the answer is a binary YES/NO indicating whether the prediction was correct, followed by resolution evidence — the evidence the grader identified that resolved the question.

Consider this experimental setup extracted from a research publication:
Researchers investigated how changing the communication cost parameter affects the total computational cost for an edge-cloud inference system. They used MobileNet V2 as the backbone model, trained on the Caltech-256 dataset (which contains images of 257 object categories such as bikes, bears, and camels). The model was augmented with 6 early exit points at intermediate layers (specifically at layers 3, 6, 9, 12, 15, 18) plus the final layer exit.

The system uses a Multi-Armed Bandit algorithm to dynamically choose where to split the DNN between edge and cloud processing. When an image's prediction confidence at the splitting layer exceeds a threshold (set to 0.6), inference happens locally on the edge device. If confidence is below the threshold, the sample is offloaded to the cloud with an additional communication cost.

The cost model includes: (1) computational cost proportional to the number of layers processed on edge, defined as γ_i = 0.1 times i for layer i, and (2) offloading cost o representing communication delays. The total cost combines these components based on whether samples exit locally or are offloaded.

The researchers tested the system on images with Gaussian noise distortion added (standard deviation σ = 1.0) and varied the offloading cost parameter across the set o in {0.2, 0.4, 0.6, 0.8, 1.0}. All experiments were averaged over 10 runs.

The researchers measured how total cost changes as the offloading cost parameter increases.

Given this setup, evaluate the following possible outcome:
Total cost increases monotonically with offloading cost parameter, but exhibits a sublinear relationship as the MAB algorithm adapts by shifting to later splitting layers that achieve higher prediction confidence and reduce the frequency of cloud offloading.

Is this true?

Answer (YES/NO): NO